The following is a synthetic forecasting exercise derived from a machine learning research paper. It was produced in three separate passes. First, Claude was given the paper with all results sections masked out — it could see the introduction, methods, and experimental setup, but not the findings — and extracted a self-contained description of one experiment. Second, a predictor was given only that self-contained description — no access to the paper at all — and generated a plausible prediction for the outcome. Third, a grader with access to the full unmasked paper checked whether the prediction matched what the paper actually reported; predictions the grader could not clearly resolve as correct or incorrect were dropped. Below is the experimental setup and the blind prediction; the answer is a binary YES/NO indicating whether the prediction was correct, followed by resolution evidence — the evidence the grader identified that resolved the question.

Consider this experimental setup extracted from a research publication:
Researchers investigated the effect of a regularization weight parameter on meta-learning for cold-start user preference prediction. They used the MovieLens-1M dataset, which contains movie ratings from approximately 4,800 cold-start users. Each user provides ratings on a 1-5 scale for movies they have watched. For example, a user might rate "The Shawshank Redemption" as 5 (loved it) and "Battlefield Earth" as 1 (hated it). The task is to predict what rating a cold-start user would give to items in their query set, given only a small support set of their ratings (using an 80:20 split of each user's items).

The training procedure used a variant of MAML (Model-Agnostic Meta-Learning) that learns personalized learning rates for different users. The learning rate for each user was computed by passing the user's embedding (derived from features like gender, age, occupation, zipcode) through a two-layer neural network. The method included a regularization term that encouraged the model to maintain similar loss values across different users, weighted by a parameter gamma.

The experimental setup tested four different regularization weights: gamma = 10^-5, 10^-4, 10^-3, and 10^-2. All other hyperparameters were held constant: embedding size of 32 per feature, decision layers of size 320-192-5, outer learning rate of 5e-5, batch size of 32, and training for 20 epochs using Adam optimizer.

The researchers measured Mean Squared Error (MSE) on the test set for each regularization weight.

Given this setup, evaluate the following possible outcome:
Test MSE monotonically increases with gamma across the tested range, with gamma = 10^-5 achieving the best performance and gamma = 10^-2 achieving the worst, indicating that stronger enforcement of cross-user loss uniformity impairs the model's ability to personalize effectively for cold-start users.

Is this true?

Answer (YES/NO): NO